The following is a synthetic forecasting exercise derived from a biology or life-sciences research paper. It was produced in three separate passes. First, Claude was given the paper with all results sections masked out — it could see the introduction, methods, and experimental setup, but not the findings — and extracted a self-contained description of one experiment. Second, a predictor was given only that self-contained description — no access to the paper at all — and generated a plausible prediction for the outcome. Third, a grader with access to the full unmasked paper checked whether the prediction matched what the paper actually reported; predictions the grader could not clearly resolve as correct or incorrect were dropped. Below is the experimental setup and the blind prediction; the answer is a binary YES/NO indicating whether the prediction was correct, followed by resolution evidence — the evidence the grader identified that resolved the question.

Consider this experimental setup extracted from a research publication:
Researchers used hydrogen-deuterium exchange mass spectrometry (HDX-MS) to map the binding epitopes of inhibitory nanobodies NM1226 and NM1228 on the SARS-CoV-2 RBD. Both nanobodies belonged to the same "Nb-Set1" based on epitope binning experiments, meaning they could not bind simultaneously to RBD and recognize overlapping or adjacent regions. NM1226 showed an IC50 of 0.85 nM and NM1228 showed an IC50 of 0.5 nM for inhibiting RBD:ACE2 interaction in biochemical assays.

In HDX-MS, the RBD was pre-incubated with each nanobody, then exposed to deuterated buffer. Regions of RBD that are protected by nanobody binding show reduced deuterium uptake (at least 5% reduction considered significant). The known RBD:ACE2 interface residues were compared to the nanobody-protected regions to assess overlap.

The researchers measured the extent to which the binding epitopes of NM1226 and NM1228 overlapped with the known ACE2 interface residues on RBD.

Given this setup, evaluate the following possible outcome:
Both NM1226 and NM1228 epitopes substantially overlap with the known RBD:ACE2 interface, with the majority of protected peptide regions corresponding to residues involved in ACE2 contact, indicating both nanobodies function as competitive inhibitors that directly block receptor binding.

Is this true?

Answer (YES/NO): NO